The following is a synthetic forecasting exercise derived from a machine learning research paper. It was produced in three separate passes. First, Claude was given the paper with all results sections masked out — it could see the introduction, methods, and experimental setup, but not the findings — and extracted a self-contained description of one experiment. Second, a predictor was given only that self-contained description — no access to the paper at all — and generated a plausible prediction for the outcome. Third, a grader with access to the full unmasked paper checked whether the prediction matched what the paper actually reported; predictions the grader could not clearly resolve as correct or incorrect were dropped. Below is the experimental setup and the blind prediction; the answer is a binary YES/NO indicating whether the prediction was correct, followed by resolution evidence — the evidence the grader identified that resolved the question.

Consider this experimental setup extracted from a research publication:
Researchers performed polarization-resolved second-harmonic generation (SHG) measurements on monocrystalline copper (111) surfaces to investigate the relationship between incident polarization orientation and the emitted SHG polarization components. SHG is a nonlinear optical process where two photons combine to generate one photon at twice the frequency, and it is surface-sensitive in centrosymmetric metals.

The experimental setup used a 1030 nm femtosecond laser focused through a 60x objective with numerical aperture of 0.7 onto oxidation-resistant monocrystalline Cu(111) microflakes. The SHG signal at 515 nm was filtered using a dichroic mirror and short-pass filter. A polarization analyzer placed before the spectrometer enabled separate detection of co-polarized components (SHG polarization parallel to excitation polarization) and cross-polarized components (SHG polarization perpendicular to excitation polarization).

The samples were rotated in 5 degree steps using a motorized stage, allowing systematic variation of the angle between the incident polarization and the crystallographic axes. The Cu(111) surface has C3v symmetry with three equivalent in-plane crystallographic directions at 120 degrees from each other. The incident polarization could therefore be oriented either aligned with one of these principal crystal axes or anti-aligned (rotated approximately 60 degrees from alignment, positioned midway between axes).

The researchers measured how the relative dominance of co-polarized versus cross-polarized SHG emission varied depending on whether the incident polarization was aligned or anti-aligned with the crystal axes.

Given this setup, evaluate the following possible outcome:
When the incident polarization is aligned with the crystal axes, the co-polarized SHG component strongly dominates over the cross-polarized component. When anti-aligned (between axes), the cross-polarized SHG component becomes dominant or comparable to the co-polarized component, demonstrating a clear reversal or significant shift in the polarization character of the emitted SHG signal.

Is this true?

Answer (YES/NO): YES